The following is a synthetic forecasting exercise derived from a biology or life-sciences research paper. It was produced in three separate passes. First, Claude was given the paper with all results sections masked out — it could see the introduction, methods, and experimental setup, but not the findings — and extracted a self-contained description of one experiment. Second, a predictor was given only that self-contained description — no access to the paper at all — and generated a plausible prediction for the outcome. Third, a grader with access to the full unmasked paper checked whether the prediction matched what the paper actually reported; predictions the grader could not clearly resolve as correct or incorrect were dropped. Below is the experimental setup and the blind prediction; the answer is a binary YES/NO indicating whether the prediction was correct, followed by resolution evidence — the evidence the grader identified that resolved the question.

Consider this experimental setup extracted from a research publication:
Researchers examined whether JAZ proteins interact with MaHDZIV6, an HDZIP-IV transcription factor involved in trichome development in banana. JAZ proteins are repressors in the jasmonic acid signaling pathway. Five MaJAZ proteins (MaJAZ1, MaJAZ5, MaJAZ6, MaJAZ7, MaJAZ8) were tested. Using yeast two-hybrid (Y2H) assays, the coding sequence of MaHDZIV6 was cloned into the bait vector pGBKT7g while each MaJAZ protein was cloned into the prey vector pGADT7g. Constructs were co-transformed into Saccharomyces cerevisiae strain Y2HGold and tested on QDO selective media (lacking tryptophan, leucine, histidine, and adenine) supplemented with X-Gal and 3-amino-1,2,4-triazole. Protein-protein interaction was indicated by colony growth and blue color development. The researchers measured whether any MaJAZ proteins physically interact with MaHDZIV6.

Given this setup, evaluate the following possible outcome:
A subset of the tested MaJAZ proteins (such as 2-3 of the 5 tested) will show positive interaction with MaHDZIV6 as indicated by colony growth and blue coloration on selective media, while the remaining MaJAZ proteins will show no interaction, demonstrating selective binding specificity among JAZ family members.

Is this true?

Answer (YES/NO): NO